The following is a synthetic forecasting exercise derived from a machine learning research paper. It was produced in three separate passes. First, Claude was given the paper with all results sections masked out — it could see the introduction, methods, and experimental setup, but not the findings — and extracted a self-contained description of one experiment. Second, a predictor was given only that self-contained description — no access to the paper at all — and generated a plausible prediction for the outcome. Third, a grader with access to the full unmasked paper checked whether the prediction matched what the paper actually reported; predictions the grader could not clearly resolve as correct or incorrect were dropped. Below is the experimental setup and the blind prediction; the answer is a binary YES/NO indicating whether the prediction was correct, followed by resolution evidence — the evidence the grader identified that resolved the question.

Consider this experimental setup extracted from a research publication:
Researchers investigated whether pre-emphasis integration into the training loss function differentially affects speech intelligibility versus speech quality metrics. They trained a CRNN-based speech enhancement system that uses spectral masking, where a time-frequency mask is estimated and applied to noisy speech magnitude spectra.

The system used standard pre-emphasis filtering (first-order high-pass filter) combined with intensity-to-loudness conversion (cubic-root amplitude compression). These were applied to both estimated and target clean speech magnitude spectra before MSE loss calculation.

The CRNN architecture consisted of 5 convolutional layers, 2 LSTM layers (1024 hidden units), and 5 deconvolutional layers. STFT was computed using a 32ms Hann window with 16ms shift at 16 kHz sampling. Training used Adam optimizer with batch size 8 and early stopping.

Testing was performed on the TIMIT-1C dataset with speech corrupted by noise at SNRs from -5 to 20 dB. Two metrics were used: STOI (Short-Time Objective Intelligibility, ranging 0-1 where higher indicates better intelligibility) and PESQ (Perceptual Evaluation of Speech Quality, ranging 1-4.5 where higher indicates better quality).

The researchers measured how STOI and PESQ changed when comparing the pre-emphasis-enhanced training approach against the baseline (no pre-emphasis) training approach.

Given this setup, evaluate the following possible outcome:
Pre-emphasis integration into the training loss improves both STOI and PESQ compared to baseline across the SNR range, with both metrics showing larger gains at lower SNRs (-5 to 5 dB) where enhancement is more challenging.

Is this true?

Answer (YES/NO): NO